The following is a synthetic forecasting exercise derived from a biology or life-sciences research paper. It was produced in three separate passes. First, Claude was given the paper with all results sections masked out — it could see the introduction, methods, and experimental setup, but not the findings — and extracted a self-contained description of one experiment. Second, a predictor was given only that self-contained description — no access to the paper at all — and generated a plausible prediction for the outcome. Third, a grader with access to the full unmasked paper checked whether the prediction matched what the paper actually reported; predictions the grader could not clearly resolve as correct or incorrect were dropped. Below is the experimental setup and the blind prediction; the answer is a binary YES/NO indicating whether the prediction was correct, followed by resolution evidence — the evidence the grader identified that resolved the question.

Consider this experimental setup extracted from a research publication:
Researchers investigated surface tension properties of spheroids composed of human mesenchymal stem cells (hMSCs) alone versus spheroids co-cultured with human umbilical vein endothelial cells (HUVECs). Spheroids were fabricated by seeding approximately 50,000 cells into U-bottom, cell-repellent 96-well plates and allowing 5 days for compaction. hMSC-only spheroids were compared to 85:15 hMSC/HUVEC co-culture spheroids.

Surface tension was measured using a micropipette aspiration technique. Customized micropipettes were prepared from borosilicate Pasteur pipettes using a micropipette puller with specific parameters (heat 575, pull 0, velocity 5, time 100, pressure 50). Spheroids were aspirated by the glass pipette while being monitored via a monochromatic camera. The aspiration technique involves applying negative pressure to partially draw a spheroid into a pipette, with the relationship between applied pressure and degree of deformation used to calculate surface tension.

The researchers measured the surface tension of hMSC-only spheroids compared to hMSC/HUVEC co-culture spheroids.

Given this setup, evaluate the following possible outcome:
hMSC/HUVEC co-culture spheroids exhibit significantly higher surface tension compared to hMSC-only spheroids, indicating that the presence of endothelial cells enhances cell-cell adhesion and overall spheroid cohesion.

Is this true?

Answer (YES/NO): YES